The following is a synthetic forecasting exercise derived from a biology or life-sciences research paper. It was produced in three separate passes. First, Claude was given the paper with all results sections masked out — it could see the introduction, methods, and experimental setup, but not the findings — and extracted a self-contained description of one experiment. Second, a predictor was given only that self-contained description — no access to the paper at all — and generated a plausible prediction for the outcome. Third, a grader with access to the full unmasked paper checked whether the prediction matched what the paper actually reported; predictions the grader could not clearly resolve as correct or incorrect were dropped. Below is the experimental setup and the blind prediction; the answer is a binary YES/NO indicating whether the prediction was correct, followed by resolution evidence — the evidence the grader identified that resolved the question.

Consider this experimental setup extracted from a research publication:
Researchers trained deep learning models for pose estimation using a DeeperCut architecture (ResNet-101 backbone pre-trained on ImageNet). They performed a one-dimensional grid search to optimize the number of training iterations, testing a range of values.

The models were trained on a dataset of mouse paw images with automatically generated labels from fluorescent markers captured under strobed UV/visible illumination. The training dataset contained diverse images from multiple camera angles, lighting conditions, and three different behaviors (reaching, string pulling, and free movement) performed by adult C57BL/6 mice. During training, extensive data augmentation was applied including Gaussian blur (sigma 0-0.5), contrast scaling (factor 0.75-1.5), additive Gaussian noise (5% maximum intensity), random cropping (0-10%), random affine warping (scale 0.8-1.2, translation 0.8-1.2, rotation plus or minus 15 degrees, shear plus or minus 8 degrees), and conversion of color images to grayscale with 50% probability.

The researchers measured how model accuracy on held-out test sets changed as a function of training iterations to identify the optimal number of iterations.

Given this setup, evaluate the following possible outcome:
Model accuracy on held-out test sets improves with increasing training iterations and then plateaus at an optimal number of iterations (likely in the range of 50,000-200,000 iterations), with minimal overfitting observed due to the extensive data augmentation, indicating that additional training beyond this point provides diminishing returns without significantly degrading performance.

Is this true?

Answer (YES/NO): NO